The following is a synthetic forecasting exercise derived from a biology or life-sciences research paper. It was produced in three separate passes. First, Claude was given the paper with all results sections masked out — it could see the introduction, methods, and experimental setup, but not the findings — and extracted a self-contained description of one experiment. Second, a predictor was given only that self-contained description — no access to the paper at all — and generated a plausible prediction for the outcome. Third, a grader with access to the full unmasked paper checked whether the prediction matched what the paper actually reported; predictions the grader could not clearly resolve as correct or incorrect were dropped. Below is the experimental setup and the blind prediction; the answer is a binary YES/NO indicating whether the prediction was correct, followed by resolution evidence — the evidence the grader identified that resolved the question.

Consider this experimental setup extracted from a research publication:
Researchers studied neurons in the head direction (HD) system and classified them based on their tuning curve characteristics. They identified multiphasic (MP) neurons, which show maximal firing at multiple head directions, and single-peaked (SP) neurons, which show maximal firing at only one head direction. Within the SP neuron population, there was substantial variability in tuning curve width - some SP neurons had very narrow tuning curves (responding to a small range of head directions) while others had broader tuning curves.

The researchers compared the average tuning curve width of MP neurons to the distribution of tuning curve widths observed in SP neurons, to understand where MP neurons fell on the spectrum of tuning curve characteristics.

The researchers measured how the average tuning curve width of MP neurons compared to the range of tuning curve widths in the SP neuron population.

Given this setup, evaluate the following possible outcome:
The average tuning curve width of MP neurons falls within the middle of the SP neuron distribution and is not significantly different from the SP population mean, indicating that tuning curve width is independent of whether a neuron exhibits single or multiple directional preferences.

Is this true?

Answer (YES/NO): NO